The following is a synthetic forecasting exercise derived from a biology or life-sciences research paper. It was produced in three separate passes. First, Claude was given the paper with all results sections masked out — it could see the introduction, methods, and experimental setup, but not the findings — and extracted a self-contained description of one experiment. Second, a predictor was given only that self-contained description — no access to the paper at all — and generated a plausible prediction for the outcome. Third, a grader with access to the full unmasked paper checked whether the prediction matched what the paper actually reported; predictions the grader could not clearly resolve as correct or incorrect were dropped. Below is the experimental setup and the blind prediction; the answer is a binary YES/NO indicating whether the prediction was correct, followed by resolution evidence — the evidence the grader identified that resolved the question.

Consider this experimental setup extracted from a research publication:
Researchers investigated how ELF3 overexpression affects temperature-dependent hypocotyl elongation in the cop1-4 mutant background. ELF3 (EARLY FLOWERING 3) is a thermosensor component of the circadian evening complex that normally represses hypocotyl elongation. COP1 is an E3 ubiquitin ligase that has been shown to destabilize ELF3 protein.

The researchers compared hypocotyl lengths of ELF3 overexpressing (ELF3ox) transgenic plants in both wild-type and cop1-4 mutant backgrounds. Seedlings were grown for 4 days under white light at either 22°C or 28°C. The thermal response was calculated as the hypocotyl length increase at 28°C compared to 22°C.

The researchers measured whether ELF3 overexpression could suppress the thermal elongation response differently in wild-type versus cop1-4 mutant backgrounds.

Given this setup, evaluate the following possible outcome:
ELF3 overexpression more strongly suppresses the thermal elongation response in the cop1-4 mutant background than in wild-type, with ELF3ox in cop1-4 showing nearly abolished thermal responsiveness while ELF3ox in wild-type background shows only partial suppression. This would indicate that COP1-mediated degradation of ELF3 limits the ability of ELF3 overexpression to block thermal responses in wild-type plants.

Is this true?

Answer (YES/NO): NO